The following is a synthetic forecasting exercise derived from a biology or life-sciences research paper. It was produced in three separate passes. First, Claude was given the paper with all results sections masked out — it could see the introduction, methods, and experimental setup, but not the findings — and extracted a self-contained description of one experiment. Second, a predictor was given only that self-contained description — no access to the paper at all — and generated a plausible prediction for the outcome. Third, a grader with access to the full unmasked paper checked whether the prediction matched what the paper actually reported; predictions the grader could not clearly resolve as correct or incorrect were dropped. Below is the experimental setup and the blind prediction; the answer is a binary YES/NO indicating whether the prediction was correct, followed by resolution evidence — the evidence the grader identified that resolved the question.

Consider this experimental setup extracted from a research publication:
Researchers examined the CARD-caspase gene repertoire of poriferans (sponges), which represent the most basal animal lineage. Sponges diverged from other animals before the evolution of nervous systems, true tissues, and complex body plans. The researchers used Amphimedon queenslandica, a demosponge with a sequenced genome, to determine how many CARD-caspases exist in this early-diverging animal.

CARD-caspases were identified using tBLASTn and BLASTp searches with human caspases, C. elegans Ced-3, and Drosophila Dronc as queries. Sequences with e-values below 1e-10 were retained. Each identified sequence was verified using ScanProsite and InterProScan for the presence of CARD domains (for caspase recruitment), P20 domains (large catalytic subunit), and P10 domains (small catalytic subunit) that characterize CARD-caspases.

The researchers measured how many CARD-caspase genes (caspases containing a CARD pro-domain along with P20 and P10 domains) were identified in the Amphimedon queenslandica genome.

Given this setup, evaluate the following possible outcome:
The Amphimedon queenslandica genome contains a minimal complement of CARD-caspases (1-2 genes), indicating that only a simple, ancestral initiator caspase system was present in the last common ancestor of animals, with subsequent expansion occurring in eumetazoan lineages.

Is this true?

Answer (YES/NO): YES